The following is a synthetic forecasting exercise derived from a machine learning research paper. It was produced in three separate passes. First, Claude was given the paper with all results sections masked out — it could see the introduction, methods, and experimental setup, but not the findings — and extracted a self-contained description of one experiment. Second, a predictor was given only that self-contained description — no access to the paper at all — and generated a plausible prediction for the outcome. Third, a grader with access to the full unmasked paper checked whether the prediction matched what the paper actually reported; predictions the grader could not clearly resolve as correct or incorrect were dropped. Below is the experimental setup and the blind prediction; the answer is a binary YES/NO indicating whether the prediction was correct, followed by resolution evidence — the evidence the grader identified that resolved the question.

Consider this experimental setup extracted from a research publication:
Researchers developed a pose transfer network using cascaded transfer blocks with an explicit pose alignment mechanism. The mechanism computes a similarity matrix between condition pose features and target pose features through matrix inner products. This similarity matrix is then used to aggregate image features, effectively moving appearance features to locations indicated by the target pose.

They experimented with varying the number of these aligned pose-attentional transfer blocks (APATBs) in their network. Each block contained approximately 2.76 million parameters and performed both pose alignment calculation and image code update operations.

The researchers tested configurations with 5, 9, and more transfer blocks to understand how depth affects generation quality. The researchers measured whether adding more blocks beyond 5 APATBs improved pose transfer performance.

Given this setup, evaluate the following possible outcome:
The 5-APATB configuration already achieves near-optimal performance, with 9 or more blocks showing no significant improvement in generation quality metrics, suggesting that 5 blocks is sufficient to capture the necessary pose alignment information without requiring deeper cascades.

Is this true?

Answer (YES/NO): YES